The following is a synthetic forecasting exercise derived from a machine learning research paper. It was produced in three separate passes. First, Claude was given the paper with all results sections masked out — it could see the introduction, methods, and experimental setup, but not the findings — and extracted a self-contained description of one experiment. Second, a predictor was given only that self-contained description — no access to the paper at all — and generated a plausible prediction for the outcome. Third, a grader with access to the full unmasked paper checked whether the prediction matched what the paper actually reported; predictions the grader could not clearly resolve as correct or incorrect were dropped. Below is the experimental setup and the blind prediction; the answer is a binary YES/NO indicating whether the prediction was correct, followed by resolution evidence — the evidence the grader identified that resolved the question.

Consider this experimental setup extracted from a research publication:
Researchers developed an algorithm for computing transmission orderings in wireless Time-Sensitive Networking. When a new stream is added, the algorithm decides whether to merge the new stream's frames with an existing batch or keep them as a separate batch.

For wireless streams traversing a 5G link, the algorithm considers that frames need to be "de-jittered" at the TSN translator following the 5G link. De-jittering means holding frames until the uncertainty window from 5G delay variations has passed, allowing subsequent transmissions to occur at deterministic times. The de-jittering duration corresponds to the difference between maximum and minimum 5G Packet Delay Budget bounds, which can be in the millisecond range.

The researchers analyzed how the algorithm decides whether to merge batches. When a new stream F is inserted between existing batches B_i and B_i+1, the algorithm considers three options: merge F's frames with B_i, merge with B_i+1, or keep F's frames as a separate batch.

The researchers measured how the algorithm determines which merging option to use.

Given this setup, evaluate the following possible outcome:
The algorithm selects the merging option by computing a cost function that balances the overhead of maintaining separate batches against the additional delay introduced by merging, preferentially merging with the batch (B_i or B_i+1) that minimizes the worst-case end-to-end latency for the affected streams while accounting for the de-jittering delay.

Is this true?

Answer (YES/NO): NO